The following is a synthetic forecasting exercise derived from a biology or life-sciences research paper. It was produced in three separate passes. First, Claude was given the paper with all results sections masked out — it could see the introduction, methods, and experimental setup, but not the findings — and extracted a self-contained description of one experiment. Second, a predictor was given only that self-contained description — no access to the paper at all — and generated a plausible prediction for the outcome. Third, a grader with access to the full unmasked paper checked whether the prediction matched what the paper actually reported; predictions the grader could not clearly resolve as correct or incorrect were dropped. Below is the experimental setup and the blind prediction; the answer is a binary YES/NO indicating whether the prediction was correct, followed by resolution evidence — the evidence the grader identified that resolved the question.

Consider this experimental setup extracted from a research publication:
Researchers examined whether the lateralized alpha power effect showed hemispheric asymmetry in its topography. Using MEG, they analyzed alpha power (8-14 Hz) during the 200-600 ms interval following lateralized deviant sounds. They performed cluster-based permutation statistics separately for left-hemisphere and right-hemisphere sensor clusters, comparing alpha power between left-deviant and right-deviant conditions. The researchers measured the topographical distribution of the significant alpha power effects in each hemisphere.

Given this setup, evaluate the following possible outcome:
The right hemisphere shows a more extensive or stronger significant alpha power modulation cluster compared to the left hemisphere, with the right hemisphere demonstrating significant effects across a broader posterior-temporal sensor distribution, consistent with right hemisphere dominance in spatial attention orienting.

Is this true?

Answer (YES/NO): NO